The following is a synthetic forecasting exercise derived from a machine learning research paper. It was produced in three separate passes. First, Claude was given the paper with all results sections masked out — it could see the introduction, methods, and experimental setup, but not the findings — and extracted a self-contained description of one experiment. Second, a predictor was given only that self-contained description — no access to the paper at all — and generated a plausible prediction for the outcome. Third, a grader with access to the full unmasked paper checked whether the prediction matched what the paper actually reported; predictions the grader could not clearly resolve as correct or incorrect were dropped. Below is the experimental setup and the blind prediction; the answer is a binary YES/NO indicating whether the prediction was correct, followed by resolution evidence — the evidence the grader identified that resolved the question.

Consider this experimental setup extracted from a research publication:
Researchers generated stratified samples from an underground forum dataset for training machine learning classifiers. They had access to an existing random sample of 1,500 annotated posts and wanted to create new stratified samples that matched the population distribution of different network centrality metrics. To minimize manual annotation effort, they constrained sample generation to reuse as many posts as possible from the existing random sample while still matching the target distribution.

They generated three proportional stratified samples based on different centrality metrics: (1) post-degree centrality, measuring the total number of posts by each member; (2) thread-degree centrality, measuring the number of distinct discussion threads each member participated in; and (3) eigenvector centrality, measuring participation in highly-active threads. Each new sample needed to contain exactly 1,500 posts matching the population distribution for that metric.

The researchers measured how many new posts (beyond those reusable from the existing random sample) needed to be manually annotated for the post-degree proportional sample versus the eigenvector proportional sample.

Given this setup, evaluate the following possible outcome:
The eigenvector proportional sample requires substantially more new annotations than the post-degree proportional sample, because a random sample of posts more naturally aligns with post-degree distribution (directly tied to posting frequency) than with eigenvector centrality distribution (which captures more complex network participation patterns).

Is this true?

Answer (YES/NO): YES